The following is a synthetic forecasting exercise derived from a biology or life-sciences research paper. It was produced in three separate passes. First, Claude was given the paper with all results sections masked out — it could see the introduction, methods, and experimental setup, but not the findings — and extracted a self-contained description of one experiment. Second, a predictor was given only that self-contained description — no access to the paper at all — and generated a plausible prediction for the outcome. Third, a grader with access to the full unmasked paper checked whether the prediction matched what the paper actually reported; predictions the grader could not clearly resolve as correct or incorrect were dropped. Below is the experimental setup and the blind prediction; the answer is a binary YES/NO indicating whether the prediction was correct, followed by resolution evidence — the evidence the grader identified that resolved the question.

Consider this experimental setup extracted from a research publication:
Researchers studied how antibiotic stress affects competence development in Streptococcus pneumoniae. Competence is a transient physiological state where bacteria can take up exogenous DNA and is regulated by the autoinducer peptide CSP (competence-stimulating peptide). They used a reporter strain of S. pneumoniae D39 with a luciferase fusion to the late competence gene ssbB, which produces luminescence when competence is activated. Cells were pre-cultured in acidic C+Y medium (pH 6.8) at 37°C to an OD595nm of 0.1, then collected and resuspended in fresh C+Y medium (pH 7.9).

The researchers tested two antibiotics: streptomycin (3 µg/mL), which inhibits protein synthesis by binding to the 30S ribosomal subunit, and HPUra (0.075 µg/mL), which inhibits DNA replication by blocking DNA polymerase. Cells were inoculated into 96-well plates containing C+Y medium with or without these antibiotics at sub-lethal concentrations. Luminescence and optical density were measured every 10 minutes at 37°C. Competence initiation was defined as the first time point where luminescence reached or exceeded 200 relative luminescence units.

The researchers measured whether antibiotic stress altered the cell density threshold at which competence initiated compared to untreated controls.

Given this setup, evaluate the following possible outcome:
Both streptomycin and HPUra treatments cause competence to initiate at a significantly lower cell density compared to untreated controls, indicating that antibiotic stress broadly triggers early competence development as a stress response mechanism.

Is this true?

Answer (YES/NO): YES